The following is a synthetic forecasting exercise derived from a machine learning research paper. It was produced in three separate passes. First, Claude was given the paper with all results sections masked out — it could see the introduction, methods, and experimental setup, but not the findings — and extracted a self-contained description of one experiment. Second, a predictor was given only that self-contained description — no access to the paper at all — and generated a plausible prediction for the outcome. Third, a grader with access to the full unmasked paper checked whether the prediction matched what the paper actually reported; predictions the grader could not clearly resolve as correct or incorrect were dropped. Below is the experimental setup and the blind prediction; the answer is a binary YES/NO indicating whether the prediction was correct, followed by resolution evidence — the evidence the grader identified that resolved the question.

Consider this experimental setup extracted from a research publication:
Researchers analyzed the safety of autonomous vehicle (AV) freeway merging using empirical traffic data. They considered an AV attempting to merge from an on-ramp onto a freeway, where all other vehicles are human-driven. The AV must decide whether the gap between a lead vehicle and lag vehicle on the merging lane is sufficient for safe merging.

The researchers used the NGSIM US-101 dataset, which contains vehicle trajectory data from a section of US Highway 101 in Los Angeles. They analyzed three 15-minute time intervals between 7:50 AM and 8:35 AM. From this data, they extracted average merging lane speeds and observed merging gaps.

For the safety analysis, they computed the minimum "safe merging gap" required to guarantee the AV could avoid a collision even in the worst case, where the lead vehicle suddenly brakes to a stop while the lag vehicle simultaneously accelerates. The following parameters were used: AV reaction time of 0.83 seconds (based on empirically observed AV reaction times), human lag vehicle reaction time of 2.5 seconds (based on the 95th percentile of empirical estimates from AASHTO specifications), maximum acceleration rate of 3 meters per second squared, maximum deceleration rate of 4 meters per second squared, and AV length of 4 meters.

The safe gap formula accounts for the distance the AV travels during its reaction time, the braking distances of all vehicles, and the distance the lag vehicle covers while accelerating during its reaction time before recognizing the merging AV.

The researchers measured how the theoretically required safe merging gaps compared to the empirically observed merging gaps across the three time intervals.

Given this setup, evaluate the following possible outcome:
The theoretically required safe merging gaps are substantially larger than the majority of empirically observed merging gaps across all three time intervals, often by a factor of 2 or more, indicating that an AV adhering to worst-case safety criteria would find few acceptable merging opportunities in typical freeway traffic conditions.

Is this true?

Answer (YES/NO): YES